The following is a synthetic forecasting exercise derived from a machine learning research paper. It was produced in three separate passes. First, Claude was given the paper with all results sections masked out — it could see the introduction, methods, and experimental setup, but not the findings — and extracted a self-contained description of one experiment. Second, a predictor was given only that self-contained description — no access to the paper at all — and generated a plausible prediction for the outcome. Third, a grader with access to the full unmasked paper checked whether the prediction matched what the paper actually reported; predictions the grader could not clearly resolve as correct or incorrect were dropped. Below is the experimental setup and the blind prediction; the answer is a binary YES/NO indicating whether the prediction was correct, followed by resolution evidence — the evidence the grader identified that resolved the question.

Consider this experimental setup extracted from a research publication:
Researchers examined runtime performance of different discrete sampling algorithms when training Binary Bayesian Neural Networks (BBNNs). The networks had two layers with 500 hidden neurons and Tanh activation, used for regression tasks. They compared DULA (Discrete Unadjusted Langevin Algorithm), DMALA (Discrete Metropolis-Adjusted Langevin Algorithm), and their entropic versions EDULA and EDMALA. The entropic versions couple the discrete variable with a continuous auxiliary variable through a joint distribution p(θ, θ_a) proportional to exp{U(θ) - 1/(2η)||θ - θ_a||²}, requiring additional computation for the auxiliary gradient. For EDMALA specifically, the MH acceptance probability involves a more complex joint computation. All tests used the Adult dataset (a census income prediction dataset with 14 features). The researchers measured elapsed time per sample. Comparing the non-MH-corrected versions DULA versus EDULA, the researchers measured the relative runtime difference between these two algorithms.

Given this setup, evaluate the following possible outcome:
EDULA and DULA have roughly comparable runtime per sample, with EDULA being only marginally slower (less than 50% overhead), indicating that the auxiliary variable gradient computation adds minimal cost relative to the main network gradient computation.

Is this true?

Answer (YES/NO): YES